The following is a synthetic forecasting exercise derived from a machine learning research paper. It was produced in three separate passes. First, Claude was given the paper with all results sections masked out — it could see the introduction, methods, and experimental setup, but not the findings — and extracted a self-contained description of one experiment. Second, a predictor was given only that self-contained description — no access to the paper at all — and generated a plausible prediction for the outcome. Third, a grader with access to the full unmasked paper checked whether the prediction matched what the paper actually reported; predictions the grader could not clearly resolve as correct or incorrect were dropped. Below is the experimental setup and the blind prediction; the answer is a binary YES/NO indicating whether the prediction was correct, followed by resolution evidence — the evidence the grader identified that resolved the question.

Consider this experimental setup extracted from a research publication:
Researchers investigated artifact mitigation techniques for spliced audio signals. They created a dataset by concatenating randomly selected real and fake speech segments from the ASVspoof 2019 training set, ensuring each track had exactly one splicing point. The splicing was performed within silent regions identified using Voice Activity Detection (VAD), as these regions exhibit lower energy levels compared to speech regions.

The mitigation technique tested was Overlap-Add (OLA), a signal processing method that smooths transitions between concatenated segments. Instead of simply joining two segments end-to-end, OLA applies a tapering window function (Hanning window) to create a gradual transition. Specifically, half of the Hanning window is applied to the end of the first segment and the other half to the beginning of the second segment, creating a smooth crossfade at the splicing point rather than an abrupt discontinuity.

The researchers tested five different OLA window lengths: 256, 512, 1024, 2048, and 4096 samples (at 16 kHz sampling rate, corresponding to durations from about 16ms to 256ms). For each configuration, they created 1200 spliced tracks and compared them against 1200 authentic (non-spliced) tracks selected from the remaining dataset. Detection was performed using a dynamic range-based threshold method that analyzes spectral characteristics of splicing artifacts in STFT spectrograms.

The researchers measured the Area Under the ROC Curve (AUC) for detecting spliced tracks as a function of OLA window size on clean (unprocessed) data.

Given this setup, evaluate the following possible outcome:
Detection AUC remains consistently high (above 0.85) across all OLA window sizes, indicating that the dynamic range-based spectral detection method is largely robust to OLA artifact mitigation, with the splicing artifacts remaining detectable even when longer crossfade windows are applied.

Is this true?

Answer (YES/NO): YES